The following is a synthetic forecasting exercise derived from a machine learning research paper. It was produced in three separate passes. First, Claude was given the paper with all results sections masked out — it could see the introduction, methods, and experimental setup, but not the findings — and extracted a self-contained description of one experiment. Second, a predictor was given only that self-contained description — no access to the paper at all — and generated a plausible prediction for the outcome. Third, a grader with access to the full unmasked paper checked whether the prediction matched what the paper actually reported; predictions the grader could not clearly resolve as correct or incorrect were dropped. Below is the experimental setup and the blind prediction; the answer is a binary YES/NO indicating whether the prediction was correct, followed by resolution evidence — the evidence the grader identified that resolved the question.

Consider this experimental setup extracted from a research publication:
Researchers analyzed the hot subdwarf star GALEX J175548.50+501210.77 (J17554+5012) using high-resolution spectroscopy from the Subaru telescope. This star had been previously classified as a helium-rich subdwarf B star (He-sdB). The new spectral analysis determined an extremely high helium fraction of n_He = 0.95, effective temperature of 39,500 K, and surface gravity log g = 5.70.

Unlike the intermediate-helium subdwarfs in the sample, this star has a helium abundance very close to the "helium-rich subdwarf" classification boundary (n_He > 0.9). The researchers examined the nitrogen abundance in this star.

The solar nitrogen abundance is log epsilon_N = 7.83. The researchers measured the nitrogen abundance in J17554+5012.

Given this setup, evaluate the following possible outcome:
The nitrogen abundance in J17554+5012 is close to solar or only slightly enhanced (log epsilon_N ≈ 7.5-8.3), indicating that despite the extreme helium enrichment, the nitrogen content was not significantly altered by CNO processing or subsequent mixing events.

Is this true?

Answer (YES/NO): NO